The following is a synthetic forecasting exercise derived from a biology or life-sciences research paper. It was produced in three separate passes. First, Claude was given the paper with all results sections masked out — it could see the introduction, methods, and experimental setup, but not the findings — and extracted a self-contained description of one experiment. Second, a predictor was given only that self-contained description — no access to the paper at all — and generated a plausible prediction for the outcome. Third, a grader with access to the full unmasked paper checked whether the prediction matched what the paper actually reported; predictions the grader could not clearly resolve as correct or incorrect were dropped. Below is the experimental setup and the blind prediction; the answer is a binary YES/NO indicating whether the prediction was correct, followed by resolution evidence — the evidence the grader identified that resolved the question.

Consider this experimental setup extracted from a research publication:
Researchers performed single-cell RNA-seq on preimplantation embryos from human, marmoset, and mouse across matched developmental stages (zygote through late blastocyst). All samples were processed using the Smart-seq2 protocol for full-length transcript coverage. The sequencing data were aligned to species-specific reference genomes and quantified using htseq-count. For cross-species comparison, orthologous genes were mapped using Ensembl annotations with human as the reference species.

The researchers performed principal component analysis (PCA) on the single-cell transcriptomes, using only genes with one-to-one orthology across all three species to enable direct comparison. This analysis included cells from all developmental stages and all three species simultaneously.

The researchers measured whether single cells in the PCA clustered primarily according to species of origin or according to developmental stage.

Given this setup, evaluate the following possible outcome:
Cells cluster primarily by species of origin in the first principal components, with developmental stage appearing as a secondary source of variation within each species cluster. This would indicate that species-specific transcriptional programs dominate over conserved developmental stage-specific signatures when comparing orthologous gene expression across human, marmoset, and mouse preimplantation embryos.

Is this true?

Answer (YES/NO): NO